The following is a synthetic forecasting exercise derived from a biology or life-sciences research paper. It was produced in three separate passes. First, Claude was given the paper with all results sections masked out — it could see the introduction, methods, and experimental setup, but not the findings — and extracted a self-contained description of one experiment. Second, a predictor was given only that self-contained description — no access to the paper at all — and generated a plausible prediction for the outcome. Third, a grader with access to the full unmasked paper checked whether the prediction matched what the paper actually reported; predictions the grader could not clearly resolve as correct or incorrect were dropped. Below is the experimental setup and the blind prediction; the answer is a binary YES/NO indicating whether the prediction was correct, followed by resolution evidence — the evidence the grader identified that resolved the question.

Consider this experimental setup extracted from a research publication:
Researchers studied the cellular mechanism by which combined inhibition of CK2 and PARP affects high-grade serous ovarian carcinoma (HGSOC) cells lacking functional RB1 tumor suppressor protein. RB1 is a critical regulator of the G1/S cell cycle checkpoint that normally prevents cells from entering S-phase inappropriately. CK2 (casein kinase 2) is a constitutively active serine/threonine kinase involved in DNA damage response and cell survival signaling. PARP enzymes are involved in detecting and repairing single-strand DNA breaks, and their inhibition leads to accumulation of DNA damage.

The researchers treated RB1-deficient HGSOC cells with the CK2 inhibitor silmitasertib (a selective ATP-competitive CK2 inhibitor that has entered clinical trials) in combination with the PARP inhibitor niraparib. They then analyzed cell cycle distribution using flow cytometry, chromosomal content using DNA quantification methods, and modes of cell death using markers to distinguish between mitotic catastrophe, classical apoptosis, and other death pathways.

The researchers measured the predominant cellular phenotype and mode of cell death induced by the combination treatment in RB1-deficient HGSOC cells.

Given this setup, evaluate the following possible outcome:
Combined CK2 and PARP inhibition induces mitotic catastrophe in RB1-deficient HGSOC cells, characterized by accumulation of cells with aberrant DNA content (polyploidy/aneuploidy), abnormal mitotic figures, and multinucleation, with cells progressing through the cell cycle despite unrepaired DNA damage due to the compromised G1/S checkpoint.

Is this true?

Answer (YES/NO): YES